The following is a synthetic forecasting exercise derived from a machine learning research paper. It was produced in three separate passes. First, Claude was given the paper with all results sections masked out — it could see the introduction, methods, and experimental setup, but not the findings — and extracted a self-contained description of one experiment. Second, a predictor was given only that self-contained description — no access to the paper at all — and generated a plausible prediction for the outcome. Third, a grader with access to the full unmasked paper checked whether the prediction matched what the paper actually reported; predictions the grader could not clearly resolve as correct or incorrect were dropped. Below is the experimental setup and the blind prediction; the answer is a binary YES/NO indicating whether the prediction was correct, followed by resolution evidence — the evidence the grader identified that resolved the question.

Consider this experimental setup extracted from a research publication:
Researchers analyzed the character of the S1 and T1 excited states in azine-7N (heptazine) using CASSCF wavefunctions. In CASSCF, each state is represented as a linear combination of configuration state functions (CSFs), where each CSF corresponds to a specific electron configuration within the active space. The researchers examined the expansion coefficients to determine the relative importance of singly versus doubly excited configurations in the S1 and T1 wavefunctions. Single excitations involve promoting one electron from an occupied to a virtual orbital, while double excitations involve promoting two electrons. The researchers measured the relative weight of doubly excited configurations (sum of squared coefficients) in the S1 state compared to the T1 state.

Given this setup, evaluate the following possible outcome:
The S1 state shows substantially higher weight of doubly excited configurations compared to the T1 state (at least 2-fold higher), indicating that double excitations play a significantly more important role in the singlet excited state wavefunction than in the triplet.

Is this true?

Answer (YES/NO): NO